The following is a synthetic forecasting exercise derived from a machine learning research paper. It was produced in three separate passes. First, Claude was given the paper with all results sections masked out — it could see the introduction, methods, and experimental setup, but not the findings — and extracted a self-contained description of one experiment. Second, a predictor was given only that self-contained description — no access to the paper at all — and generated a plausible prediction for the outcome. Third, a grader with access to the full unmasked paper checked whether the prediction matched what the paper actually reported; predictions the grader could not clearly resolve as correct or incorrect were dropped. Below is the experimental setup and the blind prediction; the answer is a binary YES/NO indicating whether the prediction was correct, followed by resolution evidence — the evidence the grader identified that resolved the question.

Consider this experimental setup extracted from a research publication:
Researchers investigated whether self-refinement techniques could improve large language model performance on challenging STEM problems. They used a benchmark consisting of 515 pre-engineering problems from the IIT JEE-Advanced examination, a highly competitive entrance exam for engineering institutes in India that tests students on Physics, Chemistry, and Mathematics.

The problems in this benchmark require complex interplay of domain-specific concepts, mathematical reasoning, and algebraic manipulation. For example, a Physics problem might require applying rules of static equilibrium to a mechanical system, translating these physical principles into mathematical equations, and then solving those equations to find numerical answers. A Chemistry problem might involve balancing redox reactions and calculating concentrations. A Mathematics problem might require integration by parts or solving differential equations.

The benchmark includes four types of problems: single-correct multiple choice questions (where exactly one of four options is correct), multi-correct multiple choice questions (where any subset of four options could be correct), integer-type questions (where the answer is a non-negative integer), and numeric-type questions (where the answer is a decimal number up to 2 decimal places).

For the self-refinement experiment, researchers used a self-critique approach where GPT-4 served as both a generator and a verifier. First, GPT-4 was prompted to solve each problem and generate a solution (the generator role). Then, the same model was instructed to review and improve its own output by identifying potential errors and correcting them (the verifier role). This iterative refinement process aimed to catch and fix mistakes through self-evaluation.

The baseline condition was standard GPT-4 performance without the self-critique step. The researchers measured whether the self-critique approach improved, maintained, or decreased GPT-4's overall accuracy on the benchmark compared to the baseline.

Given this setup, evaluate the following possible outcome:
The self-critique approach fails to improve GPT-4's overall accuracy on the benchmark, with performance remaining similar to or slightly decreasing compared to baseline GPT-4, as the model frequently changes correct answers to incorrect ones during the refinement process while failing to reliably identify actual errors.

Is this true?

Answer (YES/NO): YES